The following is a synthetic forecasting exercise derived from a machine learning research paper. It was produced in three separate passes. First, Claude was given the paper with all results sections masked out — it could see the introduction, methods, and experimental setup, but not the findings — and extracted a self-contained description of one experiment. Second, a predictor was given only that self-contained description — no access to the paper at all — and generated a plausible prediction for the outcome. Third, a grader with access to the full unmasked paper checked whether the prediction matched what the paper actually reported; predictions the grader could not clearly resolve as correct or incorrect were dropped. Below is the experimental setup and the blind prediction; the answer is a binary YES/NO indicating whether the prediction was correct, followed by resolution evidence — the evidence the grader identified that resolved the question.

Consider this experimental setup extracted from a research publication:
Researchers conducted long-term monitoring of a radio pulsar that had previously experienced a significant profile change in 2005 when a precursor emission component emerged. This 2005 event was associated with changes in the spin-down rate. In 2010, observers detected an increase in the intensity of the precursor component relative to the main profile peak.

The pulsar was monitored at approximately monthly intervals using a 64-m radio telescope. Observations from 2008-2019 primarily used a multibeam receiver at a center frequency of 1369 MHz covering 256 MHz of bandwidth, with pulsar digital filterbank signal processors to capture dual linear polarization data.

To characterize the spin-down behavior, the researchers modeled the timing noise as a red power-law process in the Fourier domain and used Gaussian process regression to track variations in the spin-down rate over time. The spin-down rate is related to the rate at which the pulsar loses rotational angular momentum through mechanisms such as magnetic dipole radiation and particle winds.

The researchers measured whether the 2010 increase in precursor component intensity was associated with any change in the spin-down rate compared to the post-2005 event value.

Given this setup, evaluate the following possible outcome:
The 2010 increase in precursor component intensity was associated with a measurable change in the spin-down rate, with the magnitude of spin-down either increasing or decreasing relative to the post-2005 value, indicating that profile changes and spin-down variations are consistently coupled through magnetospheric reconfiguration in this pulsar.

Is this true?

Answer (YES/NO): NO